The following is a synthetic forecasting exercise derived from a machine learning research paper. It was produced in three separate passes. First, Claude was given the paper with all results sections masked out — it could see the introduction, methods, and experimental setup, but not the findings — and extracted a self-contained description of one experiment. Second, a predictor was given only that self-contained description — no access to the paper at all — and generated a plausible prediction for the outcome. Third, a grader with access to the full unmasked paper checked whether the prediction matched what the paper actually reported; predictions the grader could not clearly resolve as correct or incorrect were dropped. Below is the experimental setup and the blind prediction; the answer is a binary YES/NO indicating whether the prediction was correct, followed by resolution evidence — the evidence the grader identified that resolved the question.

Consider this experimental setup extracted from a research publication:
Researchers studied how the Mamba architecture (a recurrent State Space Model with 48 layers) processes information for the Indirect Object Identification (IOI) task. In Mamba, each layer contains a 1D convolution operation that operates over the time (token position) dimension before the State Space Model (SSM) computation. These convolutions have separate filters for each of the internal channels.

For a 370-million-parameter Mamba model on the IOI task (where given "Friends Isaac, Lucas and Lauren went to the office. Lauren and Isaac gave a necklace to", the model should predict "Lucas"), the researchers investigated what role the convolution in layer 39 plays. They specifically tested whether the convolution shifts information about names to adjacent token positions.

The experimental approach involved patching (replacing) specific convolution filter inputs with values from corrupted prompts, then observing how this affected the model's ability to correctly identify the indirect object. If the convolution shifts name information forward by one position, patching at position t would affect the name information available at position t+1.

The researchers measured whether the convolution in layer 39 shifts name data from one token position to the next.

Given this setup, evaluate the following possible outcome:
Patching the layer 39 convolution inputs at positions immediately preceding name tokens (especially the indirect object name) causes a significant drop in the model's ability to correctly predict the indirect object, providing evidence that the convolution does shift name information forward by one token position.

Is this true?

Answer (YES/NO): NO